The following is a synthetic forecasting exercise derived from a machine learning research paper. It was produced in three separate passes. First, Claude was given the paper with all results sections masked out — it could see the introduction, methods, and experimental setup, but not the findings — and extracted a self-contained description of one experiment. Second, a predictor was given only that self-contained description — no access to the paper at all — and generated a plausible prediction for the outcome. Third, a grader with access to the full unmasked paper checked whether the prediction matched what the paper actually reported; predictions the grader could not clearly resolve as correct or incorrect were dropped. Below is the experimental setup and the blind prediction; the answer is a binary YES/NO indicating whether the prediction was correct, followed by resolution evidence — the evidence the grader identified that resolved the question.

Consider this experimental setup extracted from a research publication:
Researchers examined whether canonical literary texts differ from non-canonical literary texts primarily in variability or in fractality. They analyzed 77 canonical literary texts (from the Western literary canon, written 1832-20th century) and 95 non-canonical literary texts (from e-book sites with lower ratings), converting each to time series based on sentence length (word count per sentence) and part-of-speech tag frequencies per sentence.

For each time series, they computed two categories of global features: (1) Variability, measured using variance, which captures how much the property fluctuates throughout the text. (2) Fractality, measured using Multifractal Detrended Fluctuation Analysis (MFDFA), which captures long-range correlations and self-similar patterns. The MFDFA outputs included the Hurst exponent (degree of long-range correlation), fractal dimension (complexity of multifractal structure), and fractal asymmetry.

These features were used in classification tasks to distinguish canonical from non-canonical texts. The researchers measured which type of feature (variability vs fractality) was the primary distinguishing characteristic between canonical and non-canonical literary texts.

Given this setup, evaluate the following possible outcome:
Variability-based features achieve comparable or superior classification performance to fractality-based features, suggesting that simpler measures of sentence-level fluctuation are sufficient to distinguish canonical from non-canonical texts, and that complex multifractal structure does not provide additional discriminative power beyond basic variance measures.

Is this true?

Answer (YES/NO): YES